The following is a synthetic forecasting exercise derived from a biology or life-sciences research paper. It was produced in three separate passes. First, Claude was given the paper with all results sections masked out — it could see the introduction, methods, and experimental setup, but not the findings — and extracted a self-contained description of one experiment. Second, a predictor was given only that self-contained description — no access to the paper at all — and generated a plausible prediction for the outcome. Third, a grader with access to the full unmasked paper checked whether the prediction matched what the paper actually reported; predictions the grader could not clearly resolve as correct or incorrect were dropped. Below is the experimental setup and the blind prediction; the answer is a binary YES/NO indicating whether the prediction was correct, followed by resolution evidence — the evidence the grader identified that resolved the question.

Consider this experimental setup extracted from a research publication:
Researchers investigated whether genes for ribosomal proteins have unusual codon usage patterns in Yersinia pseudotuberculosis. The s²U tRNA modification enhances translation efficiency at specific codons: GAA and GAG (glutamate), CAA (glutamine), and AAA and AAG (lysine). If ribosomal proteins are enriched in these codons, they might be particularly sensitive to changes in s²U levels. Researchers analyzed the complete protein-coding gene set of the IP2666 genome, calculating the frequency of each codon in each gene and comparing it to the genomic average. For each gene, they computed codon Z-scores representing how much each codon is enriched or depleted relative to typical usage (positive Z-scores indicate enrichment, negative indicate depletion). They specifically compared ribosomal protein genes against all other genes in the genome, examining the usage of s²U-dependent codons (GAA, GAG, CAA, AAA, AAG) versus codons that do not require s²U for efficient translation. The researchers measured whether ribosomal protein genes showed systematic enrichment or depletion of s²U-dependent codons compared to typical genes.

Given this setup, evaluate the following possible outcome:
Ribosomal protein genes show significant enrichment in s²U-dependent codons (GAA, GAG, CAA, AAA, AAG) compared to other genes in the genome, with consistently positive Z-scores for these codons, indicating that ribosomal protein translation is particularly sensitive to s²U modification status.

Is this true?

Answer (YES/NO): YES